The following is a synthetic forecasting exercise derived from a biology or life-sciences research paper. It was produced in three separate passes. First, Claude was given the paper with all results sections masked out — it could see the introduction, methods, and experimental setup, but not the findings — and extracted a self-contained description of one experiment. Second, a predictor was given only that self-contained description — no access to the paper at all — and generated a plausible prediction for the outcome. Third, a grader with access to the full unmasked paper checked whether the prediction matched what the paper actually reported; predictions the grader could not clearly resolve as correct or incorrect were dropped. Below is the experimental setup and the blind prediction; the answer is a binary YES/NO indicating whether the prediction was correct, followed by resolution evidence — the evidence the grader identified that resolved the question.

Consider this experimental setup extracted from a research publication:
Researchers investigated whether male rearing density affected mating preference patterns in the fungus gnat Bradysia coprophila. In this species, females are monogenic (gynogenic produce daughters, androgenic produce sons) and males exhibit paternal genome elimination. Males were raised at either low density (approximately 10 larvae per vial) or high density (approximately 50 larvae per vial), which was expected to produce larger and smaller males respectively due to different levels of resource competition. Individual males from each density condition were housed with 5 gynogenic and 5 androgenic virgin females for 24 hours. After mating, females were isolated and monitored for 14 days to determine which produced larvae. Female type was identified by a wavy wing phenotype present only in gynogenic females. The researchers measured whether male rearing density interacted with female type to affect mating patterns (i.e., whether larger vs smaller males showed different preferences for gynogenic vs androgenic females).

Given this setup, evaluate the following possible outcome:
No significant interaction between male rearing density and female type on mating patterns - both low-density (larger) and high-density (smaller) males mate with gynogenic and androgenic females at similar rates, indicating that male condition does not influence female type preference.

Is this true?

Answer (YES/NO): YES